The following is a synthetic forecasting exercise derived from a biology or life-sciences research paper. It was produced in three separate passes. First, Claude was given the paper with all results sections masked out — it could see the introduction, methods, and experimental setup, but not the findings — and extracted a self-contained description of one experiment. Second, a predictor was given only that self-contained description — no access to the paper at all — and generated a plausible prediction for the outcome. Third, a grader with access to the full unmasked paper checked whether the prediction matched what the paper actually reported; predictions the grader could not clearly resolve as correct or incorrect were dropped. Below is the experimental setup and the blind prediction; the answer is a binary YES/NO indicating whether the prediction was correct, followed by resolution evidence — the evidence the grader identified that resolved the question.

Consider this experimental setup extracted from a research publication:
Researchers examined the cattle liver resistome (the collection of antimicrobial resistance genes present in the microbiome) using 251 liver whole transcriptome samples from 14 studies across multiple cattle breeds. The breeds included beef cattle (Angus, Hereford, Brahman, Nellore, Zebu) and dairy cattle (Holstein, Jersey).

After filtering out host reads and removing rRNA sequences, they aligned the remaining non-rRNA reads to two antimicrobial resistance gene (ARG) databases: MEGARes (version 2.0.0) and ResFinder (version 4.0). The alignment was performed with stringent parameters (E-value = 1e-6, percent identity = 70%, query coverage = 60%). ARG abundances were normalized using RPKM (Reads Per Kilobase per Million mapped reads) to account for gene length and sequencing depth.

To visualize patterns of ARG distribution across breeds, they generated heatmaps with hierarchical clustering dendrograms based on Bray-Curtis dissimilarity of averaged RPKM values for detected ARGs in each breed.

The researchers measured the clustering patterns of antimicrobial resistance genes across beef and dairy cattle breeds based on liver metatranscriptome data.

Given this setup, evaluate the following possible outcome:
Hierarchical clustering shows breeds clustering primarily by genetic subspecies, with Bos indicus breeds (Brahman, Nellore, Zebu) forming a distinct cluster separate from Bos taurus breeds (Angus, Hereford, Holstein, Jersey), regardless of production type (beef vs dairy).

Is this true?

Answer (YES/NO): NO